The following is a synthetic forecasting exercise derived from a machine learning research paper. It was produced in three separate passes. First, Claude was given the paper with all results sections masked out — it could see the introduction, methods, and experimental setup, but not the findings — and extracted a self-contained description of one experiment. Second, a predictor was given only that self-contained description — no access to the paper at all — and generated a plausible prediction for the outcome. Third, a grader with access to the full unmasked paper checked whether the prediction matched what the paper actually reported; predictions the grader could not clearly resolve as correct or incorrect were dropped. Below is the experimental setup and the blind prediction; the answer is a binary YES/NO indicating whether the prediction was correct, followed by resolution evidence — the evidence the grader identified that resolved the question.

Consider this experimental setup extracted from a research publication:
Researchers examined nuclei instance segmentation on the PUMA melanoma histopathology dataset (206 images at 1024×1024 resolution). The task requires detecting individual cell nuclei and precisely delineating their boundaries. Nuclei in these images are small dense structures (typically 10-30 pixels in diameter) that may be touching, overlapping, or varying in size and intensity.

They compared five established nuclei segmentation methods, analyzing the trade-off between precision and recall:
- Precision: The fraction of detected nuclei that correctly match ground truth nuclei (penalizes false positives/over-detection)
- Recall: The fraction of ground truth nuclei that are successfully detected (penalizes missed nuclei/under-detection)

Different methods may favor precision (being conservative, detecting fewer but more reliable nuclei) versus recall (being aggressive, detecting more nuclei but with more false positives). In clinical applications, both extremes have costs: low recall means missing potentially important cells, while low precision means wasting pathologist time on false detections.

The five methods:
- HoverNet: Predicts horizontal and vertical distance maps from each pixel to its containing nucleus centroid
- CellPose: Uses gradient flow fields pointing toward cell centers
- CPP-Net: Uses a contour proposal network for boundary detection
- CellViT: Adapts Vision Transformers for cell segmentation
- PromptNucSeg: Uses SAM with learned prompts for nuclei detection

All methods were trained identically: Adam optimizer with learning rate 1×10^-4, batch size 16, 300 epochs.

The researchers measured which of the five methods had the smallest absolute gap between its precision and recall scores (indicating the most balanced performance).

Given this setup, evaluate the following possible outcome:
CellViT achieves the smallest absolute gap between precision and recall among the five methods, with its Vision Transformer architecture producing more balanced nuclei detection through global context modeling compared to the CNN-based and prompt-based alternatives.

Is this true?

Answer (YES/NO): NO